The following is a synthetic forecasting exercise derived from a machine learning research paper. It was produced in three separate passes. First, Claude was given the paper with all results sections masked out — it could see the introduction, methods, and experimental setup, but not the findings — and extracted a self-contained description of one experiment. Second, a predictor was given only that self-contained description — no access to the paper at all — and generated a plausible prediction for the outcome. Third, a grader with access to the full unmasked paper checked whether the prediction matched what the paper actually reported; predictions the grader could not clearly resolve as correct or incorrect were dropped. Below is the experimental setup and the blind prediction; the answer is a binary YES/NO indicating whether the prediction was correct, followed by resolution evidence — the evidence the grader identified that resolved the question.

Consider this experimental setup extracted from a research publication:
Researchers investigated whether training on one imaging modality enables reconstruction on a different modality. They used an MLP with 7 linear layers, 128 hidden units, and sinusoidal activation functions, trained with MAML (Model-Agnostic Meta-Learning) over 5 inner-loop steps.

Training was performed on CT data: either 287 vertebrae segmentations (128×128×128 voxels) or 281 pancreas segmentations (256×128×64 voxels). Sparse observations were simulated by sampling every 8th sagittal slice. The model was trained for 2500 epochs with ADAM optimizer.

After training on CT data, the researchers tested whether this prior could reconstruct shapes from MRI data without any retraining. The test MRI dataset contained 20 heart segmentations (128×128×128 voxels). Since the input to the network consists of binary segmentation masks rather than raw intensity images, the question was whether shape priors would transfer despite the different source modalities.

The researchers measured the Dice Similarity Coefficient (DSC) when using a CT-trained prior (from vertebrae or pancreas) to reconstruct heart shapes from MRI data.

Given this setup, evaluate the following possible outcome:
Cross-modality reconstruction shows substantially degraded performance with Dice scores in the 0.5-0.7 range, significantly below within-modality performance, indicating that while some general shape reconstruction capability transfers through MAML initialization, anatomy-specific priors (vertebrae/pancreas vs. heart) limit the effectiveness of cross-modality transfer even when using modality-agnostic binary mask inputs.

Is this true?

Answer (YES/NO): NO